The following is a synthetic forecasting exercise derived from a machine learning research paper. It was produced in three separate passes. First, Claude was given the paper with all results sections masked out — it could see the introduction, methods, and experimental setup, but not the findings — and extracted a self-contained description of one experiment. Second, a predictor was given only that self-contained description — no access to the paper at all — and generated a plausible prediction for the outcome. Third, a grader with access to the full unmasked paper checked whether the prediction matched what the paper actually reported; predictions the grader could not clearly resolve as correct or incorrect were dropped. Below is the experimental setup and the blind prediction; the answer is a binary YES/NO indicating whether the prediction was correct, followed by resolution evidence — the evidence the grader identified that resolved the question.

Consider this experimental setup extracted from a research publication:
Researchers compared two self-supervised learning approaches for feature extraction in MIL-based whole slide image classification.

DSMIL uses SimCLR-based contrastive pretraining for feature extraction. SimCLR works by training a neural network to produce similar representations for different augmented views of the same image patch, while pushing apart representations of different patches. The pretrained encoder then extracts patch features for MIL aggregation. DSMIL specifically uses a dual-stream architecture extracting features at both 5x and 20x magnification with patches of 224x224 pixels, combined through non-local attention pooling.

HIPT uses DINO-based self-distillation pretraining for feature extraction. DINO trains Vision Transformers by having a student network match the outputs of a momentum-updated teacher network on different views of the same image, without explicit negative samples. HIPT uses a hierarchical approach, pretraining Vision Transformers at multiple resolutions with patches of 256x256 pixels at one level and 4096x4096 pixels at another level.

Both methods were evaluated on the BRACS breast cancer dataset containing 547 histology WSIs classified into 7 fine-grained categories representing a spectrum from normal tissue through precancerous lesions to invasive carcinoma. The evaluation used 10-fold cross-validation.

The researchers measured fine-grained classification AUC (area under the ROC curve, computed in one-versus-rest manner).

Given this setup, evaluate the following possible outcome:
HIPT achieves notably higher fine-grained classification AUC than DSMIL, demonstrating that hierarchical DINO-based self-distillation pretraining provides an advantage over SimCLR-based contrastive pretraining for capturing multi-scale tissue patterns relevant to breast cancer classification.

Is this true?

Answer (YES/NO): NO